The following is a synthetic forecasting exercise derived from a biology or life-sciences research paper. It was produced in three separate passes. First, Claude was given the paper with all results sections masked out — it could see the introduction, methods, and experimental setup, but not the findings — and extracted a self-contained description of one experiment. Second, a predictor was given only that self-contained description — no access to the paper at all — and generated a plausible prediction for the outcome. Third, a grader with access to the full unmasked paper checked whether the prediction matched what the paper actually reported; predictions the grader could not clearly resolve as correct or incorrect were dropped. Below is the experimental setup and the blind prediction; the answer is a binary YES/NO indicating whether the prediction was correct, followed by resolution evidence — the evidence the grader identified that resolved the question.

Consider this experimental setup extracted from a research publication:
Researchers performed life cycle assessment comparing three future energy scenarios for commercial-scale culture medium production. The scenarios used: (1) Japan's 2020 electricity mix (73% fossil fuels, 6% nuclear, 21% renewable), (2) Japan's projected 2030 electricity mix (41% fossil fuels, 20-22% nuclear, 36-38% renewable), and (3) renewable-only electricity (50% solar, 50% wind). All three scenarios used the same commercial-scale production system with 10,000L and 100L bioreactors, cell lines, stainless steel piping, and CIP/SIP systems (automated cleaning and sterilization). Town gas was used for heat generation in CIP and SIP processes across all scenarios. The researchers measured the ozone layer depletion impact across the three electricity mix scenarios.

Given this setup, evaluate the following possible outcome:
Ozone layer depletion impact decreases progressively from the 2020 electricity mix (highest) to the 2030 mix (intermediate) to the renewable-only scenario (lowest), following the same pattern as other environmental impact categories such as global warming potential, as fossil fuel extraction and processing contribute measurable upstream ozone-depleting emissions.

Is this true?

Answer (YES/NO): NO